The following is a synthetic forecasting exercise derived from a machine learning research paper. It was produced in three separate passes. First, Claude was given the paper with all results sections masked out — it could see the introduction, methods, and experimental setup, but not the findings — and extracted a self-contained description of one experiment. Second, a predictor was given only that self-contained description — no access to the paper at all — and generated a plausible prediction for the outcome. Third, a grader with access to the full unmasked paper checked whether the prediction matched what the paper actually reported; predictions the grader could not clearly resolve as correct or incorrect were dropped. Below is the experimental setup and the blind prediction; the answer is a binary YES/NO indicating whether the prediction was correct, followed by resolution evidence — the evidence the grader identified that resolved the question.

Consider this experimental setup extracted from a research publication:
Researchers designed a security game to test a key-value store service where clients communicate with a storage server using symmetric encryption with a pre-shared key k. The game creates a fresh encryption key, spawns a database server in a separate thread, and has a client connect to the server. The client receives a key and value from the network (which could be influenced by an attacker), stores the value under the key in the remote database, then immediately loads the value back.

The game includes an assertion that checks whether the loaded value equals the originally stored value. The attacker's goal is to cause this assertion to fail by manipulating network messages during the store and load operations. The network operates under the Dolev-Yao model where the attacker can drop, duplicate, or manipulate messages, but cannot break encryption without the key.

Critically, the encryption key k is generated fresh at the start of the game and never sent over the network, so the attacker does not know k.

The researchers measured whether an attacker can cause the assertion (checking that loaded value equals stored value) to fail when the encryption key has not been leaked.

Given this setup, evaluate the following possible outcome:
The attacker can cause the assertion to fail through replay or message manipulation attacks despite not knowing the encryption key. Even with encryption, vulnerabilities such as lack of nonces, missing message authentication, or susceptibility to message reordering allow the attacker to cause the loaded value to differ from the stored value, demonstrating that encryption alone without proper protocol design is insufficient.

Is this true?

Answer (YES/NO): NO